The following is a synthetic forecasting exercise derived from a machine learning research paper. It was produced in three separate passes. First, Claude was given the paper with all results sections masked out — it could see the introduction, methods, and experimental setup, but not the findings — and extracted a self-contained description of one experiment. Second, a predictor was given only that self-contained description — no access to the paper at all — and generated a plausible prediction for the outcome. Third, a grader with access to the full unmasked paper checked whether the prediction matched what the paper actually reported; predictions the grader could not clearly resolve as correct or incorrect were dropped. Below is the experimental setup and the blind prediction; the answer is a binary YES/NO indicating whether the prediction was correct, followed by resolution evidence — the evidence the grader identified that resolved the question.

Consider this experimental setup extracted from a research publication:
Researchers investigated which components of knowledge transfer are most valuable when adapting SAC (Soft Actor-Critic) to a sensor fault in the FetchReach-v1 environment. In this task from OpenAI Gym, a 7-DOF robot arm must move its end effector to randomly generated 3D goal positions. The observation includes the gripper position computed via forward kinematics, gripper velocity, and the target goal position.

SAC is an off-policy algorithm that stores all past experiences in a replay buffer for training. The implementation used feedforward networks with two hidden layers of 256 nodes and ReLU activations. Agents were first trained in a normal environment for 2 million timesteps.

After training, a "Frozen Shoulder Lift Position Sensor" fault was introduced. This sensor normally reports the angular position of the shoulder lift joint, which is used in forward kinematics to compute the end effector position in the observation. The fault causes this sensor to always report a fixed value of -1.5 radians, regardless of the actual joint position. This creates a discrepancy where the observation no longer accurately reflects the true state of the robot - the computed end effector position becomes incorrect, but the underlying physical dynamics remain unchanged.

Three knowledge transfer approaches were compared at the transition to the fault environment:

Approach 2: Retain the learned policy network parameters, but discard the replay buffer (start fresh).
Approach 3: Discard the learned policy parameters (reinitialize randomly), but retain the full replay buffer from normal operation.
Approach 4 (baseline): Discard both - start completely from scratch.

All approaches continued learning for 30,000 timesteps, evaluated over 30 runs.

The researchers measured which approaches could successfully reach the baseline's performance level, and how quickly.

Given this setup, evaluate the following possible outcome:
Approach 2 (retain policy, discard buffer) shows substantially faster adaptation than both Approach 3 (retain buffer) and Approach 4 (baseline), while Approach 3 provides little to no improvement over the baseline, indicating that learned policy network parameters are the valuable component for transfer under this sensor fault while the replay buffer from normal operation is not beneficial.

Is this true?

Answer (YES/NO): NO